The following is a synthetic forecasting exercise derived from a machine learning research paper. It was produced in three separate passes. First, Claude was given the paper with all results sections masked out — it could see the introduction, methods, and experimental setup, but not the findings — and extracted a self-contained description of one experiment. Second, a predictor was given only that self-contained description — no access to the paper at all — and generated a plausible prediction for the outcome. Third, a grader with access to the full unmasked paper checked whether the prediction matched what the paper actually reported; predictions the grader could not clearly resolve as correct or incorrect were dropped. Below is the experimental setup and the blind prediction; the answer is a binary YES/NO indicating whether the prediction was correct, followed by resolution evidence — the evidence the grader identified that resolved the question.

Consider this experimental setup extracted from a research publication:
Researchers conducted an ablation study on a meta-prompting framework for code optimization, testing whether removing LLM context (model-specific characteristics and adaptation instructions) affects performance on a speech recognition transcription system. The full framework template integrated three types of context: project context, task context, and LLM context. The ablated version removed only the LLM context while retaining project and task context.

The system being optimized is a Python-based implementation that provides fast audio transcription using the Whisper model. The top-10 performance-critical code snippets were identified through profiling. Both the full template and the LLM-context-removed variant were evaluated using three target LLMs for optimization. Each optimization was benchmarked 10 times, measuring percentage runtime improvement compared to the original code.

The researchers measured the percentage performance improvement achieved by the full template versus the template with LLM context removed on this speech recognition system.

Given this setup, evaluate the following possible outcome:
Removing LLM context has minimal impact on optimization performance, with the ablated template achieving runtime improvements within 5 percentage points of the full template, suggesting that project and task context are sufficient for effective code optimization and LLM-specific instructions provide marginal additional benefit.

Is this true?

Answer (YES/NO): YES